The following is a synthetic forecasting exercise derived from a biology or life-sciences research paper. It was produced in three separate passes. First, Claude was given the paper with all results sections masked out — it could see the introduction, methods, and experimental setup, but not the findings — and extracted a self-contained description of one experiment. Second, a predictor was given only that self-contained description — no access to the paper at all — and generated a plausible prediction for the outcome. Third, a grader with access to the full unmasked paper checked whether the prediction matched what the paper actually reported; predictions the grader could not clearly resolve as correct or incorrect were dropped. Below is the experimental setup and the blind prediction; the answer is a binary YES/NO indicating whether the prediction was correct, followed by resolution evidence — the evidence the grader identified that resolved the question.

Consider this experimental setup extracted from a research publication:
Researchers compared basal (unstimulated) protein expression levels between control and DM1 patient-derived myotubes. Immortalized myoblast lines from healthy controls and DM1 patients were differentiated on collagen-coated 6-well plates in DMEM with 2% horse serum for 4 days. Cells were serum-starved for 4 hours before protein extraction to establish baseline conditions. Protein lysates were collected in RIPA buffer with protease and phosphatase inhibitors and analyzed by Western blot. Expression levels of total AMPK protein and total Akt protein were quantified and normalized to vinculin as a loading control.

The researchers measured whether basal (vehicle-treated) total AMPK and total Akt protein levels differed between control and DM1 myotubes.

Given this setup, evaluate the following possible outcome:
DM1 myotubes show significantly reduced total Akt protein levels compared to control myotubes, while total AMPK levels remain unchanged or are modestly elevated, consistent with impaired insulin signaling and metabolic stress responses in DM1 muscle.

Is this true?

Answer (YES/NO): NO